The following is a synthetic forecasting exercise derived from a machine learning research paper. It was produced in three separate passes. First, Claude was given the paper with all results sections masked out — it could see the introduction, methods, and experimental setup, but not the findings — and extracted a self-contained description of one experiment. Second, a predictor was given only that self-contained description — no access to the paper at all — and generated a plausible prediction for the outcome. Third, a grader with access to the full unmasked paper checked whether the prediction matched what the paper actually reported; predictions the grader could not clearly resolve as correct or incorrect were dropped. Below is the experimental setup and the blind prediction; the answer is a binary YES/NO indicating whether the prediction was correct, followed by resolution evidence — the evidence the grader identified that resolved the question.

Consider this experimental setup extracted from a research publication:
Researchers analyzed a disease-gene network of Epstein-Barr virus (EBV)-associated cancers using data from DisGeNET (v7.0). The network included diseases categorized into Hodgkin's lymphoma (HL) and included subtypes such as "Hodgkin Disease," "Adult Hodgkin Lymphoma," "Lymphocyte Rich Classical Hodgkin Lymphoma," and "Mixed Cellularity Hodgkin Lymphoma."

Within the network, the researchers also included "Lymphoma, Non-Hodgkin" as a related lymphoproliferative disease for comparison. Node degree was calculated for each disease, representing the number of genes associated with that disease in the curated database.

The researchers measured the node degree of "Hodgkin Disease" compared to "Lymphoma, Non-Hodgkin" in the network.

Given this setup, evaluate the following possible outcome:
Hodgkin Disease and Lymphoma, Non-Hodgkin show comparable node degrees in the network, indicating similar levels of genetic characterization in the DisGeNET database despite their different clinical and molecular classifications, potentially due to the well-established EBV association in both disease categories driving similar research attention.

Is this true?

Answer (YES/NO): NO